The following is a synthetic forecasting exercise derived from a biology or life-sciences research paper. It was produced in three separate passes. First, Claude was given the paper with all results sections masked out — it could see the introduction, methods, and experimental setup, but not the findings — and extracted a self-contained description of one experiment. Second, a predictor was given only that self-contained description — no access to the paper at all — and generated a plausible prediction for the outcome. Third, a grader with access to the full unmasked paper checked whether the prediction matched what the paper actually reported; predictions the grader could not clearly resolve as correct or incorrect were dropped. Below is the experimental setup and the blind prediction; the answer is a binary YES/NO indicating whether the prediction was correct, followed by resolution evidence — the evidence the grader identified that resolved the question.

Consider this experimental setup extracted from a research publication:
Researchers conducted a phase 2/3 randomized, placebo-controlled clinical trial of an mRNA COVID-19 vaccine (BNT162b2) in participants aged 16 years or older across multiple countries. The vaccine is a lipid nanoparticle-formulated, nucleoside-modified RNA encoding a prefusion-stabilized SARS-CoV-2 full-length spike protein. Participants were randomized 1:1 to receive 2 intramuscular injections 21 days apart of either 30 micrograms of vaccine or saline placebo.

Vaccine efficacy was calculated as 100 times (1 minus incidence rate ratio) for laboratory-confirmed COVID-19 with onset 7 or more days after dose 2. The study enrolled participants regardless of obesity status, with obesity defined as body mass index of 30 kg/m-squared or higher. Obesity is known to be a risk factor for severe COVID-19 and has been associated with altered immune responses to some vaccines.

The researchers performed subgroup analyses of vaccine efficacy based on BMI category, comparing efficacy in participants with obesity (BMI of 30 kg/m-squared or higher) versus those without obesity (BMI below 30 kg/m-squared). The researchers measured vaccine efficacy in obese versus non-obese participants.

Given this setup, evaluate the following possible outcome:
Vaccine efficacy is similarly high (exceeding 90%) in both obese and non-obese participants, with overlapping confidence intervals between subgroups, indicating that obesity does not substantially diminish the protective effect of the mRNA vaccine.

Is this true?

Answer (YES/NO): NO